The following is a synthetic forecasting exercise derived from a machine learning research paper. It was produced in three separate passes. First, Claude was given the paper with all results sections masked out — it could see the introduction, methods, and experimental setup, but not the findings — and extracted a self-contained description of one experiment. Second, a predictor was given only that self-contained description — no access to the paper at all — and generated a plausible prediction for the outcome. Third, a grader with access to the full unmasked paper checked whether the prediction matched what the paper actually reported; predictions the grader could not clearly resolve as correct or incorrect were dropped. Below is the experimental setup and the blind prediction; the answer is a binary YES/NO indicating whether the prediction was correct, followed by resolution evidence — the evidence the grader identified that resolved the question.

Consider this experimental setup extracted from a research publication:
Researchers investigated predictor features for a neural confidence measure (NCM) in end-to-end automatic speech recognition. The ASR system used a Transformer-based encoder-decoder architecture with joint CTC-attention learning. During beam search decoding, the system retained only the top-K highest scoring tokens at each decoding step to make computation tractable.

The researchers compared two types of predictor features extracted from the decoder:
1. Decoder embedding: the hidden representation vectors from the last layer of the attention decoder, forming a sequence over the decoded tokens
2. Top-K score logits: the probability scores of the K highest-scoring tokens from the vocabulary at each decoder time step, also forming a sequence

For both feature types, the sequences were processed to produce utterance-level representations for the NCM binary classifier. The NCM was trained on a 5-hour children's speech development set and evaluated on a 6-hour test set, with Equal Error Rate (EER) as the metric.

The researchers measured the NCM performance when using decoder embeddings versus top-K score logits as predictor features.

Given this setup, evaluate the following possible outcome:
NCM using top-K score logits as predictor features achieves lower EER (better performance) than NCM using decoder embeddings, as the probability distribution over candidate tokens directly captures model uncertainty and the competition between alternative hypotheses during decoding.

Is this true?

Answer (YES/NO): YES